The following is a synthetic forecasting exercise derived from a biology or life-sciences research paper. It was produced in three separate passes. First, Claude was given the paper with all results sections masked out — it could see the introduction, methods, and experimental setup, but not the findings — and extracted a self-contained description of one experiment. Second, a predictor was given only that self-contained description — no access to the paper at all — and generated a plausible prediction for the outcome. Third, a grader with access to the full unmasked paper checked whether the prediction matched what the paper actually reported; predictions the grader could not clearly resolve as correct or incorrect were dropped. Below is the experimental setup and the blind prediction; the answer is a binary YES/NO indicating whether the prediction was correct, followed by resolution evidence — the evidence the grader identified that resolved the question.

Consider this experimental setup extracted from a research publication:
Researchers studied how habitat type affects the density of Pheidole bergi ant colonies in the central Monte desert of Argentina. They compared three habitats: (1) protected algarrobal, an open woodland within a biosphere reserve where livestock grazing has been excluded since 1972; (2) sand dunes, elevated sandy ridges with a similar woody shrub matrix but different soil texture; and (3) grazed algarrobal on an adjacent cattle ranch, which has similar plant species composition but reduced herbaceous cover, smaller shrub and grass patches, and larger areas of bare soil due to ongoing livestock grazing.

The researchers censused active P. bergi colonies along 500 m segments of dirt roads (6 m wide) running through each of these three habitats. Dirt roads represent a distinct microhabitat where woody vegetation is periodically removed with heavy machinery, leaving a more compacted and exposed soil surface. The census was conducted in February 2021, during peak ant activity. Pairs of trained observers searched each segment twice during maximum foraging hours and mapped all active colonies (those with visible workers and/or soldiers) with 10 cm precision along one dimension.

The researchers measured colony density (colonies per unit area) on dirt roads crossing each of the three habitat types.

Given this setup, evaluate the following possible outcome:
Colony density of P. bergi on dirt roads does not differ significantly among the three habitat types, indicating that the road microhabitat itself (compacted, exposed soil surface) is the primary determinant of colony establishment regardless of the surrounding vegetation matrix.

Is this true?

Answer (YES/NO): NO